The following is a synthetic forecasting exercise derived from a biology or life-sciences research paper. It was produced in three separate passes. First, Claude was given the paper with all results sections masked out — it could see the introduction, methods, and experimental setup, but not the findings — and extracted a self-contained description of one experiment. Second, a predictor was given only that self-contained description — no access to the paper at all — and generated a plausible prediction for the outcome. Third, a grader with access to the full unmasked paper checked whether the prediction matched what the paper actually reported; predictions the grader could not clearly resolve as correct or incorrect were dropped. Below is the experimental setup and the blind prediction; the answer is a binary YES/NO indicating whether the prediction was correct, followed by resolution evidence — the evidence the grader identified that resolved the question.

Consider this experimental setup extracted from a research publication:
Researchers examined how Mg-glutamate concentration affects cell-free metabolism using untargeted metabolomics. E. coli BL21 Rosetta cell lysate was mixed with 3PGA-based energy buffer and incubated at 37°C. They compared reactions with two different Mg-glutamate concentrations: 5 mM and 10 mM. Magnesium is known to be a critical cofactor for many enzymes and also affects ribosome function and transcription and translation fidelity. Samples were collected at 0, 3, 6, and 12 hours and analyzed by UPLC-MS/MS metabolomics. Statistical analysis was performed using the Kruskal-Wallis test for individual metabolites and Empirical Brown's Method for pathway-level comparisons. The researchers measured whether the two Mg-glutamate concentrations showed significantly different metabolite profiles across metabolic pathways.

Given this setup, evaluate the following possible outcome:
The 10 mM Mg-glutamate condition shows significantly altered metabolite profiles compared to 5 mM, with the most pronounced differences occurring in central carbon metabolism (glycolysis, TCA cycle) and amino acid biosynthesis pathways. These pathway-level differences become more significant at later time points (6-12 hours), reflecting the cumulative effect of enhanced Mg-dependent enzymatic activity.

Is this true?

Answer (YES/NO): NO